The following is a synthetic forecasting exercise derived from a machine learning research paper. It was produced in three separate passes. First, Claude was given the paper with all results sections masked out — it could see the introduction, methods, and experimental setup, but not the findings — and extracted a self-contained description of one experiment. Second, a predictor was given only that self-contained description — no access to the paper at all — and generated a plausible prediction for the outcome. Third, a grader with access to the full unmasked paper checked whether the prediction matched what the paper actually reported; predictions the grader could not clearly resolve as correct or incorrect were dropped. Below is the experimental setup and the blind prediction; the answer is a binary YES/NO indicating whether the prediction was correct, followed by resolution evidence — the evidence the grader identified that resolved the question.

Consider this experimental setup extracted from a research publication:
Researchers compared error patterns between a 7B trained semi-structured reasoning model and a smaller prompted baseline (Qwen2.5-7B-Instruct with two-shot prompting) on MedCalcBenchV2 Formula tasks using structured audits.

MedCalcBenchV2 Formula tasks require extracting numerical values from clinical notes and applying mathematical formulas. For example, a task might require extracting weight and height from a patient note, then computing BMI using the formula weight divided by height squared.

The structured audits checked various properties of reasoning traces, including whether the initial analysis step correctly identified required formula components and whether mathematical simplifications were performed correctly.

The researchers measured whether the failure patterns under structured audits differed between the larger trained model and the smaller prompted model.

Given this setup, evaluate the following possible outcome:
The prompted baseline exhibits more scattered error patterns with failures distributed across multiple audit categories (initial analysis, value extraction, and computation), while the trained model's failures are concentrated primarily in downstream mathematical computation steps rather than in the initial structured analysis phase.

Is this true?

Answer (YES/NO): NO